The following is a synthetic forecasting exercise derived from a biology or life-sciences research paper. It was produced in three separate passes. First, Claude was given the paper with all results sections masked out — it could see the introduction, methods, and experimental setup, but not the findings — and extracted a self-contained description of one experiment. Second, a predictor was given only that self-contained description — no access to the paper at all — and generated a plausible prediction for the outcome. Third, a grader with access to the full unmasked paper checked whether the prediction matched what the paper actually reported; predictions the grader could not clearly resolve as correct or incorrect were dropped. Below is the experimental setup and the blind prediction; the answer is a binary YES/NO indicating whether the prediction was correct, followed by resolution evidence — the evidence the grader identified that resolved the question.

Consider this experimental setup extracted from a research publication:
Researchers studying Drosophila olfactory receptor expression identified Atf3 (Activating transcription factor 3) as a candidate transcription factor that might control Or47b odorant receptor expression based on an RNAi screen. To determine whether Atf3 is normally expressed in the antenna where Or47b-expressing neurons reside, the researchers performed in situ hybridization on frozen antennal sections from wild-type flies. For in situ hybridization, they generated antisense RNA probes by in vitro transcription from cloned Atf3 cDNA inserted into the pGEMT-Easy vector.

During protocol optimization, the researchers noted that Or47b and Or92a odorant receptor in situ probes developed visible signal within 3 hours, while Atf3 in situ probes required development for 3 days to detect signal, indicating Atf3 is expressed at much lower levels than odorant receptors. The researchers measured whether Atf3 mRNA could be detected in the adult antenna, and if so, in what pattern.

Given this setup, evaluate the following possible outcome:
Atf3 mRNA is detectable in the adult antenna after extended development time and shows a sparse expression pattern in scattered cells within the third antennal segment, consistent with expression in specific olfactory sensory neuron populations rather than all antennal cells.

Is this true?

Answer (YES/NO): NO